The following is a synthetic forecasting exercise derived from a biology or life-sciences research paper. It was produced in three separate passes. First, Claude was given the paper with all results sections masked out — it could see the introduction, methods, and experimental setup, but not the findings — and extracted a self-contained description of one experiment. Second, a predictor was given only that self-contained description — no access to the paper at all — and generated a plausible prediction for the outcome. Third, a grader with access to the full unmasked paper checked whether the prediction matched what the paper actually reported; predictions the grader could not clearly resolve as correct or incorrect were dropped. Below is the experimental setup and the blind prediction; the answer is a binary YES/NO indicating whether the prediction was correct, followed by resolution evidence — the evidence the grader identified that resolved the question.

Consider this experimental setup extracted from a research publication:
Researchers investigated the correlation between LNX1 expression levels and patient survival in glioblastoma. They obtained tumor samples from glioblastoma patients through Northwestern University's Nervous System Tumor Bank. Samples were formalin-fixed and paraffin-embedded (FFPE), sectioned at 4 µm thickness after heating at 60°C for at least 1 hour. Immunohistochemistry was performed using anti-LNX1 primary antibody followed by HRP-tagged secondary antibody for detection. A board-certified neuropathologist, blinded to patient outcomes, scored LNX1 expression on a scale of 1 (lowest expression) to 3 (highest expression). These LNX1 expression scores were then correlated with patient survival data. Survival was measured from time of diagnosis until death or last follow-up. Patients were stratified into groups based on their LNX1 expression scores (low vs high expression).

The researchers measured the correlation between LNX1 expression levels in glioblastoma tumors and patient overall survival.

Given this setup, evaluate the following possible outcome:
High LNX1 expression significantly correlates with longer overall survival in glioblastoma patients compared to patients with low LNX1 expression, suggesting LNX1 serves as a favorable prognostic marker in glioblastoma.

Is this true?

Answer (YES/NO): NO